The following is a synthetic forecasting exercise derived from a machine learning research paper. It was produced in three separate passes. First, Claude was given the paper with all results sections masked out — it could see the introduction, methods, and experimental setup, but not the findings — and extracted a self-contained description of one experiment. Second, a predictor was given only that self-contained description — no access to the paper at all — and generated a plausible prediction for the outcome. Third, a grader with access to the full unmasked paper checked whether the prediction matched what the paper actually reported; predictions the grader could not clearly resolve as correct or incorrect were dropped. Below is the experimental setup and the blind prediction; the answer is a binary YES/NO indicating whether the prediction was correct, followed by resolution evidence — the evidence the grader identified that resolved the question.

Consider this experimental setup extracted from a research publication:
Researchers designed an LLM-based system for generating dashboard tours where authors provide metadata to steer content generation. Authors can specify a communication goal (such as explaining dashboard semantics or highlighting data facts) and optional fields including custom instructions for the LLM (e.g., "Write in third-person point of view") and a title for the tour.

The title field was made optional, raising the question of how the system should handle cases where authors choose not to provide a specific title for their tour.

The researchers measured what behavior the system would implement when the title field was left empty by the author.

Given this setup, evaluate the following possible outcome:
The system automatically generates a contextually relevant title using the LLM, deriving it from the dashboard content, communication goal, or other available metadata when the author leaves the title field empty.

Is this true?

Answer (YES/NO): YES